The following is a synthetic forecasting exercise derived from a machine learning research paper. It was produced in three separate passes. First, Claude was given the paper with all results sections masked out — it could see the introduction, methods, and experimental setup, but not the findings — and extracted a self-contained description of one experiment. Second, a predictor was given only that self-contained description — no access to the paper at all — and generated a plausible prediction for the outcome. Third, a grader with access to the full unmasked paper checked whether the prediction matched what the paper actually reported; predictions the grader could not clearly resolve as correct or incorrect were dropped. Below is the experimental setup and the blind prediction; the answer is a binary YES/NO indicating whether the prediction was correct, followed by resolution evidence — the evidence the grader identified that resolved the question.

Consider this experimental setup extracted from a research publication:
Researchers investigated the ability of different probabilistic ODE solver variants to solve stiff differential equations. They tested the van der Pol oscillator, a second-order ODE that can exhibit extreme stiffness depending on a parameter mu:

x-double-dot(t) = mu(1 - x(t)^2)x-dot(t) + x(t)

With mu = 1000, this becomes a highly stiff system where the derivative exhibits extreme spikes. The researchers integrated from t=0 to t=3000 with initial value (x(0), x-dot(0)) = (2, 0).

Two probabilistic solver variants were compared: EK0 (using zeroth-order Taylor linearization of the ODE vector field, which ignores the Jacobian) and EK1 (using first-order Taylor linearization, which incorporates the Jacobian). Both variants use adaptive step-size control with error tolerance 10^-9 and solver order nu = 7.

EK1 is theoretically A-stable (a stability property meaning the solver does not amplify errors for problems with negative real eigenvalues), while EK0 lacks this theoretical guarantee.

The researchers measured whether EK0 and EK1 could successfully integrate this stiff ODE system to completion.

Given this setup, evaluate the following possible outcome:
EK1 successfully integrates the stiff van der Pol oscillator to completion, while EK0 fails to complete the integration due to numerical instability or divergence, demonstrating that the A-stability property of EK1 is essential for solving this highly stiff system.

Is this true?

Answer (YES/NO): YES